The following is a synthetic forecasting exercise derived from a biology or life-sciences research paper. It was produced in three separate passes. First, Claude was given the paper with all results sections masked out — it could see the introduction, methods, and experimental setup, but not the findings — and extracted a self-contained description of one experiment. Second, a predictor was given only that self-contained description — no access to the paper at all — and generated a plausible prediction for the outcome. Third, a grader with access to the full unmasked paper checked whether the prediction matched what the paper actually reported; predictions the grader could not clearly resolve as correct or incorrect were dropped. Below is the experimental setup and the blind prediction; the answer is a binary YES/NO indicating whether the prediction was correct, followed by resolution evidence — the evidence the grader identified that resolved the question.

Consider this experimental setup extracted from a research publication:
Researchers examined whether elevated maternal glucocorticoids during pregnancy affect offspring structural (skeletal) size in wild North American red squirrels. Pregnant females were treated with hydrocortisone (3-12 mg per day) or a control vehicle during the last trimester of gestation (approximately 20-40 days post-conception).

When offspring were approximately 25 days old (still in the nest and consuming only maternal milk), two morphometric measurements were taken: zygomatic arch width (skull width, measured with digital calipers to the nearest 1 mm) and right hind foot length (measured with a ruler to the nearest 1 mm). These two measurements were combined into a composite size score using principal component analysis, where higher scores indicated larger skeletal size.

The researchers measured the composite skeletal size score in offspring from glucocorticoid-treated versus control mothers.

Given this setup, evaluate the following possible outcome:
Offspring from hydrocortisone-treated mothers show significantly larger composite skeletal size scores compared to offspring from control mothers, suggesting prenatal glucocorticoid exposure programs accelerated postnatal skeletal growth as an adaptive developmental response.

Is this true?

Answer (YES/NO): NO